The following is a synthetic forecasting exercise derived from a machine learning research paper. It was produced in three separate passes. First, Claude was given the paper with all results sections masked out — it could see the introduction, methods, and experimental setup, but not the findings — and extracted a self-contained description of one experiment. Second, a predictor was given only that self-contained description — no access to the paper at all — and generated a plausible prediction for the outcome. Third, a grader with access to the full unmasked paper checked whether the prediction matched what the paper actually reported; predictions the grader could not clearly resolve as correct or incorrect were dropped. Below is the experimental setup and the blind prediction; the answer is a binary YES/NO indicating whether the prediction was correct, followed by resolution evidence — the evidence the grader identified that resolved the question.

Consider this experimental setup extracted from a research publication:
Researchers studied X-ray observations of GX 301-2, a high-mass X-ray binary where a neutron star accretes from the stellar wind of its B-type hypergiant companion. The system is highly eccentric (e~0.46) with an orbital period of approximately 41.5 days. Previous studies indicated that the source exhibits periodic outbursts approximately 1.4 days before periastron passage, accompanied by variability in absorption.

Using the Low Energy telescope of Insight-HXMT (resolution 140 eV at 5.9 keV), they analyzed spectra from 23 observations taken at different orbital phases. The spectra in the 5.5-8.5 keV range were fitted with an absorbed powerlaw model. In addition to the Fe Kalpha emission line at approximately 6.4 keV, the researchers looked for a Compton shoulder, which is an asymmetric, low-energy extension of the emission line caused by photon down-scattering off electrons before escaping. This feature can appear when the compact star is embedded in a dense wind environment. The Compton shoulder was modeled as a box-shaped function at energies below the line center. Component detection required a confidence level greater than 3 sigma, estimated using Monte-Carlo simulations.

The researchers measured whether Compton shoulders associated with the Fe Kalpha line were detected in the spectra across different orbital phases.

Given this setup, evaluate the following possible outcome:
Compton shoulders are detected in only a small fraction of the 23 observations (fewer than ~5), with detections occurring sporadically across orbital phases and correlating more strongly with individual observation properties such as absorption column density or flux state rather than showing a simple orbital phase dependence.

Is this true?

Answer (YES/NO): NO